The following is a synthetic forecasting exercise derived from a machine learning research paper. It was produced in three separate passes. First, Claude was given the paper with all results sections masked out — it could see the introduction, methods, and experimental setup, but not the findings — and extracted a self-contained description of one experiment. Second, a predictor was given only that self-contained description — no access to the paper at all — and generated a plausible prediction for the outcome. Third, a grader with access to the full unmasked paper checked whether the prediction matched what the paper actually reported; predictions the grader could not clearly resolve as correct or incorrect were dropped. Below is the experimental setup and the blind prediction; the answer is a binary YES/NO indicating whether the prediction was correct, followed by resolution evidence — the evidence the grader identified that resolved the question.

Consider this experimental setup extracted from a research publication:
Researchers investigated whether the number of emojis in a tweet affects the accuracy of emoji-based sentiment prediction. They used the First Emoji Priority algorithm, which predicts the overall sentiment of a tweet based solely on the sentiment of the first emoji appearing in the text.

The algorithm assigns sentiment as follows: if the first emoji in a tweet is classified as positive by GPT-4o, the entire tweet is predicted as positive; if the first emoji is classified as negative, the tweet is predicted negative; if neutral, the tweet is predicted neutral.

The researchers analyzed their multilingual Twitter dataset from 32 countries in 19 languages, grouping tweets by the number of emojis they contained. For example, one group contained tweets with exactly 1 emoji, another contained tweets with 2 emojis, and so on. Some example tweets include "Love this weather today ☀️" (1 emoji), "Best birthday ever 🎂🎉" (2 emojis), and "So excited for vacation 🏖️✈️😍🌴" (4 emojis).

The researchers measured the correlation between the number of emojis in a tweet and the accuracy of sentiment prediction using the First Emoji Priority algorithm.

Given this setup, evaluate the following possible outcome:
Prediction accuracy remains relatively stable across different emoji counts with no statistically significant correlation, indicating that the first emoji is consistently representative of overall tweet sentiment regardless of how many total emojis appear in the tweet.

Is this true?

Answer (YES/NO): NO